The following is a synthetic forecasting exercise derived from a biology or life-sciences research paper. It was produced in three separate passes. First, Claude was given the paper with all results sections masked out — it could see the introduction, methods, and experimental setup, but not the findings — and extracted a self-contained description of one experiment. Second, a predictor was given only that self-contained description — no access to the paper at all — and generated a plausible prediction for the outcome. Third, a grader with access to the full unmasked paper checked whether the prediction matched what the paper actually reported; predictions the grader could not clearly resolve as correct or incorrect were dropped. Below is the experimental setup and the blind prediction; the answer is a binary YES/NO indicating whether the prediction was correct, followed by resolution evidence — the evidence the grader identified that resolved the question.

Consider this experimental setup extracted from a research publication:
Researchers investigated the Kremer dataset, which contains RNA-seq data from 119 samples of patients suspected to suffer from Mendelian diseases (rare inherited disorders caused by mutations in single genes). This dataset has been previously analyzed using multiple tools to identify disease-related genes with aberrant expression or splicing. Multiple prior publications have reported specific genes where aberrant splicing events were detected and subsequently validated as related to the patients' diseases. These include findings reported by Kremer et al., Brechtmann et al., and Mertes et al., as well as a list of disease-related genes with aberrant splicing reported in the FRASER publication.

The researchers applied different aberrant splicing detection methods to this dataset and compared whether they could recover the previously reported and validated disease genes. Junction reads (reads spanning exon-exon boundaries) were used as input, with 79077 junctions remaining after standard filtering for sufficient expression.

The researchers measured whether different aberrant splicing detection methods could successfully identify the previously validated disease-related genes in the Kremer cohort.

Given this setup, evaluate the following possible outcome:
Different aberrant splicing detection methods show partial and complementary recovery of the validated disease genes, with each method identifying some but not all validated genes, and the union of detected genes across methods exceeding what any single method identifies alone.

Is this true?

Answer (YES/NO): NO